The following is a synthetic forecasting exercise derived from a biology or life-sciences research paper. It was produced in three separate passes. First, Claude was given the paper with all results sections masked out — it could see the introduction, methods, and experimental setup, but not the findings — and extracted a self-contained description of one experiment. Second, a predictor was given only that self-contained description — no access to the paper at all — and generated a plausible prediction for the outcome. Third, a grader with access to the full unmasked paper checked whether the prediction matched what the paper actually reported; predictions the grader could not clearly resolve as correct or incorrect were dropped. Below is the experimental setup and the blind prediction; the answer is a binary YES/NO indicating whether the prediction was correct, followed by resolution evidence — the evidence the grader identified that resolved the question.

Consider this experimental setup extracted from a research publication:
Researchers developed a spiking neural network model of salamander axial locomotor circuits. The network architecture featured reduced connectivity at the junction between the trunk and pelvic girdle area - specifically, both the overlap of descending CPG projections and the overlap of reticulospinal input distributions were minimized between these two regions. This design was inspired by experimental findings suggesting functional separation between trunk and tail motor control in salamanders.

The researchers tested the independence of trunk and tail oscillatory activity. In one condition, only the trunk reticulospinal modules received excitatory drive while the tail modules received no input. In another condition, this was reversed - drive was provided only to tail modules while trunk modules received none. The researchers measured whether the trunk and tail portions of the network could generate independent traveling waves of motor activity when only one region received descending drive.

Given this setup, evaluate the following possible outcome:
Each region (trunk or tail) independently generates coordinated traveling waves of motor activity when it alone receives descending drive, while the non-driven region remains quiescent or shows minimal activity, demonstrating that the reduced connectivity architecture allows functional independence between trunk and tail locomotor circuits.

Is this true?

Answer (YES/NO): YES